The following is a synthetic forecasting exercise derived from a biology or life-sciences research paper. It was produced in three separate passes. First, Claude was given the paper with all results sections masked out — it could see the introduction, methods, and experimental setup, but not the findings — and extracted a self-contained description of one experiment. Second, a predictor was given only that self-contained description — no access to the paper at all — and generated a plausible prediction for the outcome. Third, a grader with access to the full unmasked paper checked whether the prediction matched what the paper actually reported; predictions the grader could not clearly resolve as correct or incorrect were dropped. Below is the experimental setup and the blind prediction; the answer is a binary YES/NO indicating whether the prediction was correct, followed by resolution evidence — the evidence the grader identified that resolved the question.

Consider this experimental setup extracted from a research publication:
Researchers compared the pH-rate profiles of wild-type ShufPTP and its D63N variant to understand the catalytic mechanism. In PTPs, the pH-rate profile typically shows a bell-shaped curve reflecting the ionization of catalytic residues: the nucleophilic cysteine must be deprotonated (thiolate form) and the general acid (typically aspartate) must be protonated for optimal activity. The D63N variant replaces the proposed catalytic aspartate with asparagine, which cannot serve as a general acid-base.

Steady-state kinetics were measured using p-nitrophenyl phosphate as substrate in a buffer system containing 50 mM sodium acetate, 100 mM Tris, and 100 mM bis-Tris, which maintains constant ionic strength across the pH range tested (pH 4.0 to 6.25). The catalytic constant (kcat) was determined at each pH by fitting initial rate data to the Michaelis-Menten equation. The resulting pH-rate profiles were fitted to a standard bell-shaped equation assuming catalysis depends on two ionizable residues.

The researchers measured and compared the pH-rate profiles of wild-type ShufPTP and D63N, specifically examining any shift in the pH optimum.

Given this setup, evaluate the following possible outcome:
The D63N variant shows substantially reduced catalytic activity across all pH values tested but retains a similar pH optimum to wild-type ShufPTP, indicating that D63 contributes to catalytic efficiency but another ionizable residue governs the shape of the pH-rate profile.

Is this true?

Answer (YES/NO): YES